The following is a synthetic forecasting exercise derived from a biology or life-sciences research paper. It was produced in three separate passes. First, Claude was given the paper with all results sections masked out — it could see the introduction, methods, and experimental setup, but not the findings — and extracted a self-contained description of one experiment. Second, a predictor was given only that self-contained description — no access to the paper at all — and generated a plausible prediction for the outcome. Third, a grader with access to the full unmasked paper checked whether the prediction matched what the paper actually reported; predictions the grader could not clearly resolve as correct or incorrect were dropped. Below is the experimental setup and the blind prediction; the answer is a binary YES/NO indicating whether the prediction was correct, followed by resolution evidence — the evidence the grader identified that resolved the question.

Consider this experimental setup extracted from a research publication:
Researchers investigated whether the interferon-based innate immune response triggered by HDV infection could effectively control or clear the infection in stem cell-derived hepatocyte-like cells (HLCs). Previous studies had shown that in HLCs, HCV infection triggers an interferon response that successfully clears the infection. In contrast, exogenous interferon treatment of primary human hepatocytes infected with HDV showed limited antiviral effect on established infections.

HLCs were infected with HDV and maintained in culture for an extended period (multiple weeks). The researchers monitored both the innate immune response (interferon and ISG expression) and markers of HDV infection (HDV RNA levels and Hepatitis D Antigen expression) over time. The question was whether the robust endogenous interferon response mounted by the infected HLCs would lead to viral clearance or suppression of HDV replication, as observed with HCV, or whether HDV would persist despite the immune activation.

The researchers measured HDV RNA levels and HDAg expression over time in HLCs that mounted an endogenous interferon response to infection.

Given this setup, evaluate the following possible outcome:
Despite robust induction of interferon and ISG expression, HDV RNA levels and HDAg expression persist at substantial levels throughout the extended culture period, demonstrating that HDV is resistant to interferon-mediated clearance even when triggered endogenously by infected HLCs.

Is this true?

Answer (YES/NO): YES